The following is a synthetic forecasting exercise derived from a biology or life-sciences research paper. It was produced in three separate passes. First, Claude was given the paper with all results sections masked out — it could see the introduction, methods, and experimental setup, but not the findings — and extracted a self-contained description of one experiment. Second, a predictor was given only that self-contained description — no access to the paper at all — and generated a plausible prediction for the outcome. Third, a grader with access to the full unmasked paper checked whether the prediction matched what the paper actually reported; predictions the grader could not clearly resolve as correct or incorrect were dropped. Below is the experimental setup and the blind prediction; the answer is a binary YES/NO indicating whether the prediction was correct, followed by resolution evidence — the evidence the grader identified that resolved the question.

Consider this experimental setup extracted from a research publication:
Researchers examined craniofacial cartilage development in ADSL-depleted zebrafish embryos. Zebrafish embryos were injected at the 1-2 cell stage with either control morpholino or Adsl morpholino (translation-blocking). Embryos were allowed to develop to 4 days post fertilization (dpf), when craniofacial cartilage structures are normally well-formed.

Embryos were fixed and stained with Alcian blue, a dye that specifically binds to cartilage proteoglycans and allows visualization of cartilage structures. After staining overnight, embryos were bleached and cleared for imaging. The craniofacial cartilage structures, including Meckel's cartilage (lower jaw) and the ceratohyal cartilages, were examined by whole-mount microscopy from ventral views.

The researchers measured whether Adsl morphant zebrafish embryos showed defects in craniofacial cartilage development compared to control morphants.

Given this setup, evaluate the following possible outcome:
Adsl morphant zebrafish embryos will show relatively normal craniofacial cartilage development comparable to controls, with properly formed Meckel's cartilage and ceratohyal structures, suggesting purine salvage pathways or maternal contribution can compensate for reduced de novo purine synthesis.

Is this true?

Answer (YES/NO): NO